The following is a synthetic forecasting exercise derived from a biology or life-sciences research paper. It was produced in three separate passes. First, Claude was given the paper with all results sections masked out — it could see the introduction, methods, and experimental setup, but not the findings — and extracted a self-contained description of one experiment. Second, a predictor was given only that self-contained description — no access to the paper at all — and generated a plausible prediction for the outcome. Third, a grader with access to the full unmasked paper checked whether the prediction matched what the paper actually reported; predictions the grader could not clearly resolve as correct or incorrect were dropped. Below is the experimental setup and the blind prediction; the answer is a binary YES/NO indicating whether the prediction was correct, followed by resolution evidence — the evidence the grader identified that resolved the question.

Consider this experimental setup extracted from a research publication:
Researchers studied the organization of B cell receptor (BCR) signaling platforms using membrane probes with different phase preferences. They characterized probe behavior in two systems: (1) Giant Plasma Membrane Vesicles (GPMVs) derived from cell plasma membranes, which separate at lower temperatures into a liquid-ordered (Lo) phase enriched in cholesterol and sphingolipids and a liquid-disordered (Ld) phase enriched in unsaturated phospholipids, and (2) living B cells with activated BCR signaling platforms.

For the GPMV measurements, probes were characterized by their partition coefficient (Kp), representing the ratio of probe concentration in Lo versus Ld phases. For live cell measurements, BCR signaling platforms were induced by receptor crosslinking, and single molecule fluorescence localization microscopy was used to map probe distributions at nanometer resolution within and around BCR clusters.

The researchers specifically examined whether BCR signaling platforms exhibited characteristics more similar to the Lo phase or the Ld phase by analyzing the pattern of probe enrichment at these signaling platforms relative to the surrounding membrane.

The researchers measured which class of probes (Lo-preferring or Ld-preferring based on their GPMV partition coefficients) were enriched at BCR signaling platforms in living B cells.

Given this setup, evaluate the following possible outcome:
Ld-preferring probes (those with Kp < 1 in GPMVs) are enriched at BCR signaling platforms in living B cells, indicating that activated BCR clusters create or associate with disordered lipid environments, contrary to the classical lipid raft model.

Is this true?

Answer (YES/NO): NO